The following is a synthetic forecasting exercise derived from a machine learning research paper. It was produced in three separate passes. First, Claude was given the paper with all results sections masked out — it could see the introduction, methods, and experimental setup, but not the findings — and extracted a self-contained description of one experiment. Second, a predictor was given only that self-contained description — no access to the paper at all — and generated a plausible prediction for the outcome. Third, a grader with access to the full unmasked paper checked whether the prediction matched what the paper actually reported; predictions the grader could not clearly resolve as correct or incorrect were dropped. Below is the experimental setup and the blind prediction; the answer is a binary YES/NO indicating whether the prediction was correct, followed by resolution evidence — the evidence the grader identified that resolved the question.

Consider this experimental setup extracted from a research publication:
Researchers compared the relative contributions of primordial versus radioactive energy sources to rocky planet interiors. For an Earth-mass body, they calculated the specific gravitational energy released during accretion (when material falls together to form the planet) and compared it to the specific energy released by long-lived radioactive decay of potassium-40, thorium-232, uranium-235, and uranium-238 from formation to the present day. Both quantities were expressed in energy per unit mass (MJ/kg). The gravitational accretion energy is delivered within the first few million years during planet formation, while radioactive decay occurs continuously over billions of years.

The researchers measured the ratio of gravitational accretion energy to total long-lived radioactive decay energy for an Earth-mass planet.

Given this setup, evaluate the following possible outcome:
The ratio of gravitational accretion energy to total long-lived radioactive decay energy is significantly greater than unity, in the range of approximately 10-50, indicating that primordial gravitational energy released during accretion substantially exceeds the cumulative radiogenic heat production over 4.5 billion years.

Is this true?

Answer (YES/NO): YES